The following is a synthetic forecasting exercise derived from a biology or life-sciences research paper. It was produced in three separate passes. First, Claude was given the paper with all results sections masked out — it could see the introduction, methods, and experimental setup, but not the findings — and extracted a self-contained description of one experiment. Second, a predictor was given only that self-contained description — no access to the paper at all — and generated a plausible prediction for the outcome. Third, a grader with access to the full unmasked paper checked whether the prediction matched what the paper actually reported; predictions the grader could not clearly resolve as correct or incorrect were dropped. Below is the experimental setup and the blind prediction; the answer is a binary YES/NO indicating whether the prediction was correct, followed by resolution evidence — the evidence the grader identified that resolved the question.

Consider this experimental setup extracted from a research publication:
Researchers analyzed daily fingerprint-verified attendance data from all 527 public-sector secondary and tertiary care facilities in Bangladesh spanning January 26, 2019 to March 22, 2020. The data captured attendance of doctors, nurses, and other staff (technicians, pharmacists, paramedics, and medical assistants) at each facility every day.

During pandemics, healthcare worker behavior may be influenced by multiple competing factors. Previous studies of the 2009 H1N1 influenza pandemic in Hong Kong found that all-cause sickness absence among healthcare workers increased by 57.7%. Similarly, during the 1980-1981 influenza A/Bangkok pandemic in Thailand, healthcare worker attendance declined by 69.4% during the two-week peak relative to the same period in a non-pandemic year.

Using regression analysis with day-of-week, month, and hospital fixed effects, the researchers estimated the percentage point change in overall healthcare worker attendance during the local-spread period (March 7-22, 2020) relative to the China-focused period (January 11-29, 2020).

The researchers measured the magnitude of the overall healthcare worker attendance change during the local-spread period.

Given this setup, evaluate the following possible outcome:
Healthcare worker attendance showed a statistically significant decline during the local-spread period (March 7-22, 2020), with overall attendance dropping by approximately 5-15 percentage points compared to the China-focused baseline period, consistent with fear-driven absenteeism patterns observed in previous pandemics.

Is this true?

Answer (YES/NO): NO